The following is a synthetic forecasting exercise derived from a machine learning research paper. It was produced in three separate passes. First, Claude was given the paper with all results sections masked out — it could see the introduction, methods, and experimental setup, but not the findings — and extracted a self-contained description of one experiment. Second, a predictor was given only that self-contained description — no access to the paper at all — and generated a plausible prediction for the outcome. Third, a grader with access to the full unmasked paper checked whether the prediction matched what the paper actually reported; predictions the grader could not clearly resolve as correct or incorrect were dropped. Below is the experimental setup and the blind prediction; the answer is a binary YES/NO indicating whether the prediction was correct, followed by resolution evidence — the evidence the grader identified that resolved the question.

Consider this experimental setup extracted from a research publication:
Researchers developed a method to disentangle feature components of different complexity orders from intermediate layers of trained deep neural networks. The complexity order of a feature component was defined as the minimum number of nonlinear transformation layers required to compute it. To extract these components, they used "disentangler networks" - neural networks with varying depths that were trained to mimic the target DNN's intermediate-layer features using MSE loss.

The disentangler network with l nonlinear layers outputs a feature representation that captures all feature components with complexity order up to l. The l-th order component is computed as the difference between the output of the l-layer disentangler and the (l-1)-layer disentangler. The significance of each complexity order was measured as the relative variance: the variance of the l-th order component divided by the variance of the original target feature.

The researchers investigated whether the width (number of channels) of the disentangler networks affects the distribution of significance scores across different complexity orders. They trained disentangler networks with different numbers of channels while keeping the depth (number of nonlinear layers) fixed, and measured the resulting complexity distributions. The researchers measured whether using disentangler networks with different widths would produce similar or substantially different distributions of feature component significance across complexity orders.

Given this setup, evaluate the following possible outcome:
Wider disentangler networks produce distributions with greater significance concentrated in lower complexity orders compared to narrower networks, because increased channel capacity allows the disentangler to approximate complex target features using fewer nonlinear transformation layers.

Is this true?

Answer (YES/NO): NO